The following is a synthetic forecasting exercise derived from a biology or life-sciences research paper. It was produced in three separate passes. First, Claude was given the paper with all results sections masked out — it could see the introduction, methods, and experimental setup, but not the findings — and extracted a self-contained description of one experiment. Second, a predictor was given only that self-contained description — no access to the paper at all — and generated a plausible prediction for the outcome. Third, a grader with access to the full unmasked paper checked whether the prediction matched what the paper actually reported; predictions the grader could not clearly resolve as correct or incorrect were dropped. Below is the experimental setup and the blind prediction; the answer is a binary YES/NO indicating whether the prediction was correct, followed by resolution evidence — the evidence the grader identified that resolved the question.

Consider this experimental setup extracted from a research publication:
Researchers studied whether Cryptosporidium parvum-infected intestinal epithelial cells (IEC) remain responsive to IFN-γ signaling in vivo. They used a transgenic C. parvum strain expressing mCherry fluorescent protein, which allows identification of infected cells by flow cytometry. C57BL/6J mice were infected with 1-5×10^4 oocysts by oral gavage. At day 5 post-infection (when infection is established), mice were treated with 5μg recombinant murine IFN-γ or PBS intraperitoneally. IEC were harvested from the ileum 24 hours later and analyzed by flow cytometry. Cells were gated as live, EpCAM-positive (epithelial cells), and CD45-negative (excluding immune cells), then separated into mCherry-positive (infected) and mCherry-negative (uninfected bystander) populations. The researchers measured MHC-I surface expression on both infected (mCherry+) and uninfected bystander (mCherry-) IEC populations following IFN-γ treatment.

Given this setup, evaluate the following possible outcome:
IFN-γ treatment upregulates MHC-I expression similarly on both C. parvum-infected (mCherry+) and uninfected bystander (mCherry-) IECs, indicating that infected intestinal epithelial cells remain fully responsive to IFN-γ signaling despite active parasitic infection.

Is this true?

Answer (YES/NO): NO